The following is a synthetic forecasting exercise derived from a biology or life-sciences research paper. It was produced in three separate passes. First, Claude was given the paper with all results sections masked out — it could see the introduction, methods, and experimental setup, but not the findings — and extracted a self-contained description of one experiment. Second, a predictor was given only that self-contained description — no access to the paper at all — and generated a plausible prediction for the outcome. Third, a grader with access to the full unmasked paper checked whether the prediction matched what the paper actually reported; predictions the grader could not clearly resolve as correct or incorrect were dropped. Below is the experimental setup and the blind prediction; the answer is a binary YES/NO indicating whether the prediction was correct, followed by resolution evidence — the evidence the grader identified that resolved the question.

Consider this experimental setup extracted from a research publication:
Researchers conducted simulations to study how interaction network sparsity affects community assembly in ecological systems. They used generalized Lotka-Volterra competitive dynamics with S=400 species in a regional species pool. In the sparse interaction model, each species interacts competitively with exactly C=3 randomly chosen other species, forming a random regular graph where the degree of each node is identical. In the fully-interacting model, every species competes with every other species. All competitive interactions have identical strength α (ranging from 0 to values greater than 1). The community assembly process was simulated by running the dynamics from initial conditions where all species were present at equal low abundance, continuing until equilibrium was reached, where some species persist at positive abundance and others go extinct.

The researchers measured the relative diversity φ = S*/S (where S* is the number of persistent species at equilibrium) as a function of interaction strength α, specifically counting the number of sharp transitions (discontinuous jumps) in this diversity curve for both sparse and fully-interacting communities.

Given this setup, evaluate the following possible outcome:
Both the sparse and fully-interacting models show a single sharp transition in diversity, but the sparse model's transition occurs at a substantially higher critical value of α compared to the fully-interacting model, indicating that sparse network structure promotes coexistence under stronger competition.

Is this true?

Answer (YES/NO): NO